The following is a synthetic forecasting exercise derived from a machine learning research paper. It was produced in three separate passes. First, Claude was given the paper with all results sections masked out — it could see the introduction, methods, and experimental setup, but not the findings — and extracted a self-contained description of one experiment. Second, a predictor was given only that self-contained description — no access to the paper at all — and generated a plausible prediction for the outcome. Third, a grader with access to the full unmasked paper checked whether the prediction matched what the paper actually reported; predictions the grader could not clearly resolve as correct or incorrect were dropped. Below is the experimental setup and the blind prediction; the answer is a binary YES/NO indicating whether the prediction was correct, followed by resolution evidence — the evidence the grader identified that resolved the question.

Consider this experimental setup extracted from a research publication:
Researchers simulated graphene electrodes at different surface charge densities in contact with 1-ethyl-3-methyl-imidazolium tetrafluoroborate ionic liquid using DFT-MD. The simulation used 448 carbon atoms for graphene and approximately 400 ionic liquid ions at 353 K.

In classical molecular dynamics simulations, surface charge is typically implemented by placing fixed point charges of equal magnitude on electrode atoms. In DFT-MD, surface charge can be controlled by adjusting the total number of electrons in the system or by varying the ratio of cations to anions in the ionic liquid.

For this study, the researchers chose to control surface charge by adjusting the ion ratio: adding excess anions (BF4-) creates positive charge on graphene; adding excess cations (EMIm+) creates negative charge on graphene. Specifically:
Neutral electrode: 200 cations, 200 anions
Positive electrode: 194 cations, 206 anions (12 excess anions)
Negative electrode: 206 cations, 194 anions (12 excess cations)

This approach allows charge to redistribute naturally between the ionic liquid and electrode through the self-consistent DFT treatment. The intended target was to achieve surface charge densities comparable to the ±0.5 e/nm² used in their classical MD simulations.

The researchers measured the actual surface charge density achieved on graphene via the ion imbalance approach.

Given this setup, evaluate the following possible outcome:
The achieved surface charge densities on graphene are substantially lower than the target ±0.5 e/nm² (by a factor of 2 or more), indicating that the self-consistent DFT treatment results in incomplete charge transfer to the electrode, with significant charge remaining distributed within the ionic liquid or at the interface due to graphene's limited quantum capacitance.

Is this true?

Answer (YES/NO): NO